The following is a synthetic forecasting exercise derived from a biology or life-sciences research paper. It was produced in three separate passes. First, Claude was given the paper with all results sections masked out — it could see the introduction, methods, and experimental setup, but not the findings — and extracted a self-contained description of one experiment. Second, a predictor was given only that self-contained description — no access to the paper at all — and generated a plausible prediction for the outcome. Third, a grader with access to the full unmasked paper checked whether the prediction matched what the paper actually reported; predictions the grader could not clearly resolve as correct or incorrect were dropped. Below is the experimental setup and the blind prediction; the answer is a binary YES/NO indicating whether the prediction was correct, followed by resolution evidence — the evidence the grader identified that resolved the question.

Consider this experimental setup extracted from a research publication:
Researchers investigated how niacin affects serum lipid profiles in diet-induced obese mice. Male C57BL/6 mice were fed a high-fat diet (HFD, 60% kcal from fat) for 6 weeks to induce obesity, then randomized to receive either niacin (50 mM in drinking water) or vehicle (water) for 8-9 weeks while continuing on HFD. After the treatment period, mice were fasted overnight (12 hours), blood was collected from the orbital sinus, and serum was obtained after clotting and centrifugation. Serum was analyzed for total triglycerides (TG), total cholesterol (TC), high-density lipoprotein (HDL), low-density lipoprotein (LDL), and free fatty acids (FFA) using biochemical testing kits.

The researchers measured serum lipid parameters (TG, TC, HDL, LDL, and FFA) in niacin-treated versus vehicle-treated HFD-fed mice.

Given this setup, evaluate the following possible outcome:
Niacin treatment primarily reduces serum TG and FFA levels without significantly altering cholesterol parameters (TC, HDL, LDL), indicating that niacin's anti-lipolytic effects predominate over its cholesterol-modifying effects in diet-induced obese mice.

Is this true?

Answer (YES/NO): NO